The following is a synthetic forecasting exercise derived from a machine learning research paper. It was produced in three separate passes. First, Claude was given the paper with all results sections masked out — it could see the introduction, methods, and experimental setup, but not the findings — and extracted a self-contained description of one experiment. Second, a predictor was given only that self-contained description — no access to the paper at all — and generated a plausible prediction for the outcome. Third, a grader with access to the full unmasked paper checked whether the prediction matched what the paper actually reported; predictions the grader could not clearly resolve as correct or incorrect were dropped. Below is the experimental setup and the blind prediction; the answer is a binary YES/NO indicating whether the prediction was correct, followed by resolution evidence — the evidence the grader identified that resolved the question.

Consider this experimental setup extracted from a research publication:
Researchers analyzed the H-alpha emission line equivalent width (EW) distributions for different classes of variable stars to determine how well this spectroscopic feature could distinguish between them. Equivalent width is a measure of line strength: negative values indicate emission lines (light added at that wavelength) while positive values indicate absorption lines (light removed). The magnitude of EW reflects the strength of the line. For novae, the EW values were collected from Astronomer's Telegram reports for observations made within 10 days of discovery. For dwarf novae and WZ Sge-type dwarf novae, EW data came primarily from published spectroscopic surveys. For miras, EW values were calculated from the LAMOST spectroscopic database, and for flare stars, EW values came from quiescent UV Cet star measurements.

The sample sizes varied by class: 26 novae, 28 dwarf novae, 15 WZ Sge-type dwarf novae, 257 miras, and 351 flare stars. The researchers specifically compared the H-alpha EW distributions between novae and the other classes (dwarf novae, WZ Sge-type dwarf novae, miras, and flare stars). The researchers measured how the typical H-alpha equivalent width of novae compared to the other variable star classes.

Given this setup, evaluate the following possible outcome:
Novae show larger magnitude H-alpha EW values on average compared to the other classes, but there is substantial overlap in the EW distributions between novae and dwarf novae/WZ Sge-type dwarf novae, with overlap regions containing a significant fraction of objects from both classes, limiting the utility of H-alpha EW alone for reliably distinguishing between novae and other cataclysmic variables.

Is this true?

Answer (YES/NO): NO